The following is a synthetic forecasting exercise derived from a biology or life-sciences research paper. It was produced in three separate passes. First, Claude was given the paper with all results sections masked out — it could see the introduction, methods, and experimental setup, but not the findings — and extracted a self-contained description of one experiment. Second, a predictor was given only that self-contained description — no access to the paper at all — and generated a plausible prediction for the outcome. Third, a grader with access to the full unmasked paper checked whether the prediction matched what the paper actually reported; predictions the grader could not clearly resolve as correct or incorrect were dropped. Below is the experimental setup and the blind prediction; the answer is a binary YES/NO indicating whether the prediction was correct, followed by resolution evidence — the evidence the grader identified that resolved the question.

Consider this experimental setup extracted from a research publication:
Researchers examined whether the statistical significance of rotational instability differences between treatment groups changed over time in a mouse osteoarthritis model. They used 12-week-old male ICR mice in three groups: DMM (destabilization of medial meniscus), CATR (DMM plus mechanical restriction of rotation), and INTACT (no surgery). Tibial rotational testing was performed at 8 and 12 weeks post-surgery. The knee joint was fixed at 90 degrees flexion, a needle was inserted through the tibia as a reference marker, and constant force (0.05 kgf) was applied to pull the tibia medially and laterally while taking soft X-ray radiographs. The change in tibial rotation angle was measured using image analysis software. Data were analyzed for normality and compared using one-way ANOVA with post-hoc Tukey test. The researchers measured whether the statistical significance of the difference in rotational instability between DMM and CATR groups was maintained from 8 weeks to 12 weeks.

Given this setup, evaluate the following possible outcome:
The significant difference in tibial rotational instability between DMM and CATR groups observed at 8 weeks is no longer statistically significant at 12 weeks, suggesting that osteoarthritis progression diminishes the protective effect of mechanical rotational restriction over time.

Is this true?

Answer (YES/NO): YES